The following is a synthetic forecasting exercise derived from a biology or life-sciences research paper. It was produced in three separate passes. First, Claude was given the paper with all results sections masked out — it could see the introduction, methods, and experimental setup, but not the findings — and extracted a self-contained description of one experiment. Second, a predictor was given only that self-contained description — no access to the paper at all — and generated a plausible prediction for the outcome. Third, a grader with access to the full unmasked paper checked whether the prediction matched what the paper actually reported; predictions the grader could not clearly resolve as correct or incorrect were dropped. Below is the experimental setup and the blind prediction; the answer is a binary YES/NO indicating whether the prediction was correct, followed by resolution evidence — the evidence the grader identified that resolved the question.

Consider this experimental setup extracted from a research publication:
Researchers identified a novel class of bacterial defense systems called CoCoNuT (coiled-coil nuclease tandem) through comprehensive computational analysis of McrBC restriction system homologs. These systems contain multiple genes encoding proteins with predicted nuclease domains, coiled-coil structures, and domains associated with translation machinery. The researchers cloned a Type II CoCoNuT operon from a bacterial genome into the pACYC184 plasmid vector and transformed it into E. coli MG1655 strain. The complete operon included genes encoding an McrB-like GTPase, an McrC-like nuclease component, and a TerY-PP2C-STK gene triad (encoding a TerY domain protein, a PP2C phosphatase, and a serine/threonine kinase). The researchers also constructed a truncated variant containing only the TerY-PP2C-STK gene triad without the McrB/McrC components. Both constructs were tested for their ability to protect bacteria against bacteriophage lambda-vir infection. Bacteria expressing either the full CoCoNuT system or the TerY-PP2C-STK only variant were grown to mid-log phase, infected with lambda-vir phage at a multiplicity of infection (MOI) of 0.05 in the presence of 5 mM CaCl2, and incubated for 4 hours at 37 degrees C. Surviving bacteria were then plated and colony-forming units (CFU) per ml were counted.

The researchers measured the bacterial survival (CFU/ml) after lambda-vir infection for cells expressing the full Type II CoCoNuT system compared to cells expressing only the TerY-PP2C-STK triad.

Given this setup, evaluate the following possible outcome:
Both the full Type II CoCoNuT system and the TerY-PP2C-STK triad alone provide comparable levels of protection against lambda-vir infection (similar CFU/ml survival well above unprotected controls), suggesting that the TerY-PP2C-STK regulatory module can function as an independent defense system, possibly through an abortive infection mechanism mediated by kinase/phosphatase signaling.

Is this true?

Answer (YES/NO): NO